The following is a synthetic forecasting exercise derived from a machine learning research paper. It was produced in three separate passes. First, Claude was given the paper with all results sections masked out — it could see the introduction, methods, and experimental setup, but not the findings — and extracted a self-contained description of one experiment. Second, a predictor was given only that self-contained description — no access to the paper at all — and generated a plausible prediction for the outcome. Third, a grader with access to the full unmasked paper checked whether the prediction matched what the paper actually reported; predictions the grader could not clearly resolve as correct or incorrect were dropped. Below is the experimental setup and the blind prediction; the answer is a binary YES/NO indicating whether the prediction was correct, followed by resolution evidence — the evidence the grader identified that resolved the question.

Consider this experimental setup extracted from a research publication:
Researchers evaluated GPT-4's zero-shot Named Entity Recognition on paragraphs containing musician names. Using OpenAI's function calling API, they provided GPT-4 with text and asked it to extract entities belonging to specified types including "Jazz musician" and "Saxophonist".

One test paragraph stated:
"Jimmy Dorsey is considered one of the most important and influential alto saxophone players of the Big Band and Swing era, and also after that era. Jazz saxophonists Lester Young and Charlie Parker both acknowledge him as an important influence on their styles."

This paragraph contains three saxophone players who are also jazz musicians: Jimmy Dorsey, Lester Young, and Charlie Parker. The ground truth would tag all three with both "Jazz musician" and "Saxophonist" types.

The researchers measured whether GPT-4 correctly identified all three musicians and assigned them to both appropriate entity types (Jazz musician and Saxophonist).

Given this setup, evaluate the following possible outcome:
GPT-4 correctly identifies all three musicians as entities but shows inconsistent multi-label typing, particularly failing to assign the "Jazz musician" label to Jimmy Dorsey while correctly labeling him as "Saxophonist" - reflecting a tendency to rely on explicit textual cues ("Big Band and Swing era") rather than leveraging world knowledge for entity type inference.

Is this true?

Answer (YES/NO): NO